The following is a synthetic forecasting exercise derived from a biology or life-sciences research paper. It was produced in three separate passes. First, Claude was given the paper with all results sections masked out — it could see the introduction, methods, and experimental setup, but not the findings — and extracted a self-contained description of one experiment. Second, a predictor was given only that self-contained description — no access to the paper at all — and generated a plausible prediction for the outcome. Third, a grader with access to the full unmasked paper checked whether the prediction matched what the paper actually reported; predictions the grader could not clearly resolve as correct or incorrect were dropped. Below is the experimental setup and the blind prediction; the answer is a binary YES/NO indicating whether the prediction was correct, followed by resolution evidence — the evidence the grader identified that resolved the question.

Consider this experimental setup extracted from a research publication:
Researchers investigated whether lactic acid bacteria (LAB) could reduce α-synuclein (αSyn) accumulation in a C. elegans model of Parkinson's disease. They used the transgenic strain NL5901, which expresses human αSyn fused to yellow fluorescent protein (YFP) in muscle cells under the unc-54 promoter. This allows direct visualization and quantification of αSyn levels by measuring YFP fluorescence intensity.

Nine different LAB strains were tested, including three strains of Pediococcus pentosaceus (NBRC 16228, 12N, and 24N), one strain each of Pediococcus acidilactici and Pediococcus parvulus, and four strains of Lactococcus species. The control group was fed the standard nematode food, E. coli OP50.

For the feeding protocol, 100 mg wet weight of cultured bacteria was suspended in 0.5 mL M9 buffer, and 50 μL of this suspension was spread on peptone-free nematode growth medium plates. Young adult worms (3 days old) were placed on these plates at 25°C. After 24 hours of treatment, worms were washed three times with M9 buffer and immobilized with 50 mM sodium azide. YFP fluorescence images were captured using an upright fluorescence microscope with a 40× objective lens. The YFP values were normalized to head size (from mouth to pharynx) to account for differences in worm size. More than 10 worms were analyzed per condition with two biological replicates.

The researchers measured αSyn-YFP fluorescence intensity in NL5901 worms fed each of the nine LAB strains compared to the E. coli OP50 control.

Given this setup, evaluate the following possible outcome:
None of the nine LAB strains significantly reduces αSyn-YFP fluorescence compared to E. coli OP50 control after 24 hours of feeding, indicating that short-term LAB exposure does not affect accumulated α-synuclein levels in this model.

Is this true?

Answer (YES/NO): NO